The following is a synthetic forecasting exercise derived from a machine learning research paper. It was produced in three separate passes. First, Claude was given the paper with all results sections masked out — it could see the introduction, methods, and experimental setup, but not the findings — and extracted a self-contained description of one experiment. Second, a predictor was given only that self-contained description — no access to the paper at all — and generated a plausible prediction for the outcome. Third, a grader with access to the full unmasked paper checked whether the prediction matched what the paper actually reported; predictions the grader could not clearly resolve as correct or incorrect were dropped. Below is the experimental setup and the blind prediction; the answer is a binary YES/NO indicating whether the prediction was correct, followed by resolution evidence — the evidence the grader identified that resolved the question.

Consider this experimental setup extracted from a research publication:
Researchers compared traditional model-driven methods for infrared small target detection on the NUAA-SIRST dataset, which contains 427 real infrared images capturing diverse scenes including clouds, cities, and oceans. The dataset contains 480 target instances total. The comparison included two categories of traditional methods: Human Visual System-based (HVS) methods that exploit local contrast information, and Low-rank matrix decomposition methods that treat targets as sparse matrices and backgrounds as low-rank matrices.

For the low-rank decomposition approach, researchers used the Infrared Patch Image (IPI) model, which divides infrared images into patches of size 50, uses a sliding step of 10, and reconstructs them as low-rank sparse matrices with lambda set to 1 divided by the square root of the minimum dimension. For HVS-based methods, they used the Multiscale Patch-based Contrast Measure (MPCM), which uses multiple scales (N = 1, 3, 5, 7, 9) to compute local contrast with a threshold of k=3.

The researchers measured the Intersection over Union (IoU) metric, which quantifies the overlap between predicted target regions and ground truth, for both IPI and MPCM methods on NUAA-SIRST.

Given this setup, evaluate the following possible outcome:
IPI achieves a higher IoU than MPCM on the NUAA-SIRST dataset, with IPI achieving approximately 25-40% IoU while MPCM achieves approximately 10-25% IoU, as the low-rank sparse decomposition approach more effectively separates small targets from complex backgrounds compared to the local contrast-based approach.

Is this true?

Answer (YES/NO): NO